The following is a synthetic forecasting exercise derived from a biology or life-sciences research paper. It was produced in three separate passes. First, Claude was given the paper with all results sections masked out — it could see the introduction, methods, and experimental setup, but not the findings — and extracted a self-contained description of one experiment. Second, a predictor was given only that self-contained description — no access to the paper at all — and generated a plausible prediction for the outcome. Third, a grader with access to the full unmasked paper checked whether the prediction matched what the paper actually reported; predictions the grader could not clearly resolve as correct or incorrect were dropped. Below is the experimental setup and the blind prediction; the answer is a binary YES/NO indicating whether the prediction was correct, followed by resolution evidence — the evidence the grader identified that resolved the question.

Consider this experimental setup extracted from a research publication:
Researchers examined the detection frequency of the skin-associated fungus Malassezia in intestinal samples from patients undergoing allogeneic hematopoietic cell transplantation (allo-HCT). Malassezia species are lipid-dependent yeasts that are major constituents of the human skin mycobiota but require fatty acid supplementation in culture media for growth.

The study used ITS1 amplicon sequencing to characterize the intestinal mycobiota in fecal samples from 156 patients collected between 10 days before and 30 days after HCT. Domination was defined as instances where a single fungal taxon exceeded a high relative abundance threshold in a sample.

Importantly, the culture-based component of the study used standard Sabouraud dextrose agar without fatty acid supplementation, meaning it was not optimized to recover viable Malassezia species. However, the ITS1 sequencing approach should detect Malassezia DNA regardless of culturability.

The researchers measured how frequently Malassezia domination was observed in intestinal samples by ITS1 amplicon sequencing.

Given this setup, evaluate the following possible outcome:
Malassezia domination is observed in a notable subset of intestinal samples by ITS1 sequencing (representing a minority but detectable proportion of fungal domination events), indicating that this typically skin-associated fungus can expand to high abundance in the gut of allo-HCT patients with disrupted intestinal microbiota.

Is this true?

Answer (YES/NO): NO